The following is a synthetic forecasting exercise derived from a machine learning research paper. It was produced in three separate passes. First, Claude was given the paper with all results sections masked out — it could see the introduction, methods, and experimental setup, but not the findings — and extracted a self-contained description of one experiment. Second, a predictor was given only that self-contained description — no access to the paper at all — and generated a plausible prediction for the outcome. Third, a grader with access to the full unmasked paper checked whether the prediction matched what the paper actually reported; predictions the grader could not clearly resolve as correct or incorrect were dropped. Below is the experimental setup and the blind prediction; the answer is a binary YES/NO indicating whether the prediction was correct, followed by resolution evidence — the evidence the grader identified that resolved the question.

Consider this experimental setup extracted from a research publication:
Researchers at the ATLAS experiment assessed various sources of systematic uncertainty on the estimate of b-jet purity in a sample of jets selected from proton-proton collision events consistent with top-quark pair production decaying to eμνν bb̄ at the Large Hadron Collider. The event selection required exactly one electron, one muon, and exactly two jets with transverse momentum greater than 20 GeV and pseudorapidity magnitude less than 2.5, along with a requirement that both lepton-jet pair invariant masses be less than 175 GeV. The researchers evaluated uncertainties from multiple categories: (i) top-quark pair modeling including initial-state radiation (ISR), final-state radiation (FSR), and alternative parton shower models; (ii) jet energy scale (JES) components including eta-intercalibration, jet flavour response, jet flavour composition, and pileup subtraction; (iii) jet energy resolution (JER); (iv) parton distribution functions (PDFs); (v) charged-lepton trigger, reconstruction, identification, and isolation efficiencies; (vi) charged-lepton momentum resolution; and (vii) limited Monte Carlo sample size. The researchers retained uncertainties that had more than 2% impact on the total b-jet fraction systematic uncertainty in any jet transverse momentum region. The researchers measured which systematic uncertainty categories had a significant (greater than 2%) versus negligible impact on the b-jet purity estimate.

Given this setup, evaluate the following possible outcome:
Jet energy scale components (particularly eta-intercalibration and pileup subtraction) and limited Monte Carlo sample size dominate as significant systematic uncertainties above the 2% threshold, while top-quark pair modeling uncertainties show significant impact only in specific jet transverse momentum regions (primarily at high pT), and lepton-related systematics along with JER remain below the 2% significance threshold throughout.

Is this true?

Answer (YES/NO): NO